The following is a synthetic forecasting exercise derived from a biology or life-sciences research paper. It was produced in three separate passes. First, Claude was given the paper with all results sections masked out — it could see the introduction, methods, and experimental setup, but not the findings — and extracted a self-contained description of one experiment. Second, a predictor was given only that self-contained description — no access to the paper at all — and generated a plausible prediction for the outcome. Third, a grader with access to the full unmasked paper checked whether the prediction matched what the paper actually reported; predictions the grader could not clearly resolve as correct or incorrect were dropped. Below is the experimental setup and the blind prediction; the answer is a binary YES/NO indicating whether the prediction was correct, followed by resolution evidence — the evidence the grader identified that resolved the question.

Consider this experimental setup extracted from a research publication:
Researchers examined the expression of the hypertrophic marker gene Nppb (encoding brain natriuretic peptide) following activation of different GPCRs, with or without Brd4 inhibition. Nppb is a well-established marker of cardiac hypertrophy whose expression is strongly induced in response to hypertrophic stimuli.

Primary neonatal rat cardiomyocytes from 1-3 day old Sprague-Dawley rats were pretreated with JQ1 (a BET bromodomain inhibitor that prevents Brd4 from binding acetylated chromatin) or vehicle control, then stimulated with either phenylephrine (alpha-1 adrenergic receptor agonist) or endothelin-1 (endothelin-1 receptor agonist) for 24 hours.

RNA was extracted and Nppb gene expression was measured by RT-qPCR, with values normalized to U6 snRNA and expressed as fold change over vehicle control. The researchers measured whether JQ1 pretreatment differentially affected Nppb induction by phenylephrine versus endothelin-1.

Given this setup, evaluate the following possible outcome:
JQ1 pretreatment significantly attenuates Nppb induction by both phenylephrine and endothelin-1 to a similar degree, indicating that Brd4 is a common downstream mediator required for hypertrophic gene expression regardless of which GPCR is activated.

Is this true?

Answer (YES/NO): NO